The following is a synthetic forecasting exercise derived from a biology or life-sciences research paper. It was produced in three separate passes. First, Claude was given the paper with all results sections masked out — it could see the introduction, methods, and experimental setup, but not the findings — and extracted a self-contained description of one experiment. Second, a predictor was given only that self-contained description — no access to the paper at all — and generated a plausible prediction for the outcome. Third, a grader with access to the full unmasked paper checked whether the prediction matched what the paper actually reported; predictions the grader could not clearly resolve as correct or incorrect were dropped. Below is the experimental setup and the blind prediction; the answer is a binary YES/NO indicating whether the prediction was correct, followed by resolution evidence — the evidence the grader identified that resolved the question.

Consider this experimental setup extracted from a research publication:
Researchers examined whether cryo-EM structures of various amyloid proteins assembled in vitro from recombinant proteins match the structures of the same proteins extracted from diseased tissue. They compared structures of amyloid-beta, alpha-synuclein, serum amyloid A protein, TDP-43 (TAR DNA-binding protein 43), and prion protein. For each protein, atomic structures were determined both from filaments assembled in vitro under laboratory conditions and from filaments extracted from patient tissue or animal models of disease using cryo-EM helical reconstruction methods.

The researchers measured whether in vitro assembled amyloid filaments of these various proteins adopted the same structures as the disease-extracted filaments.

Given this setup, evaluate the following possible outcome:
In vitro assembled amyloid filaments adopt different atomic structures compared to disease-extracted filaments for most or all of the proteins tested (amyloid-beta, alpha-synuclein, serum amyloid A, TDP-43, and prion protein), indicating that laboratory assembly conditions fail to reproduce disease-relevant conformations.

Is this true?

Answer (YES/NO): YES